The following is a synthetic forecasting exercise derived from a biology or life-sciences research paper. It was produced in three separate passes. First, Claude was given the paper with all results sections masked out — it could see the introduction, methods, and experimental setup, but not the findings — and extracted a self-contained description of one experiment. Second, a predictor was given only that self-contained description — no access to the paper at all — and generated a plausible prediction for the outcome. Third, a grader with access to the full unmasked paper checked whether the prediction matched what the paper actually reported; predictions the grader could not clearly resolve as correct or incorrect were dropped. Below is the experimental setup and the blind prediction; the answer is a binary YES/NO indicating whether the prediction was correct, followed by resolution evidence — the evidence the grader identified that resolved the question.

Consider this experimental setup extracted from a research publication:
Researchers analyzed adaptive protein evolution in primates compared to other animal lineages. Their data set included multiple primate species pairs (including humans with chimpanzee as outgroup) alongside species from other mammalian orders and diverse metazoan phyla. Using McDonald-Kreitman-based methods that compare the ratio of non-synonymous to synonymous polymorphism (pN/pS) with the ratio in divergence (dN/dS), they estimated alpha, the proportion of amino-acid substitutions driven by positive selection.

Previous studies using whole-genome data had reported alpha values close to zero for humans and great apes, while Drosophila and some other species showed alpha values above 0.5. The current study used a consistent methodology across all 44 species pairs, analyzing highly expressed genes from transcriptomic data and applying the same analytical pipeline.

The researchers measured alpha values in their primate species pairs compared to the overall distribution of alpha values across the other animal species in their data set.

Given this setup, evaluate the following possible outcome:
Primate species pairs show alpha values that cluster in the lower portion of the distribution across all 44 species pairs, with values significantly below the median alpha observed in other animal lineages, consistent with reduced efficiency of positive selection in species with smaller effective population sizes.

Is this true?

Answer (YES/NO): NO